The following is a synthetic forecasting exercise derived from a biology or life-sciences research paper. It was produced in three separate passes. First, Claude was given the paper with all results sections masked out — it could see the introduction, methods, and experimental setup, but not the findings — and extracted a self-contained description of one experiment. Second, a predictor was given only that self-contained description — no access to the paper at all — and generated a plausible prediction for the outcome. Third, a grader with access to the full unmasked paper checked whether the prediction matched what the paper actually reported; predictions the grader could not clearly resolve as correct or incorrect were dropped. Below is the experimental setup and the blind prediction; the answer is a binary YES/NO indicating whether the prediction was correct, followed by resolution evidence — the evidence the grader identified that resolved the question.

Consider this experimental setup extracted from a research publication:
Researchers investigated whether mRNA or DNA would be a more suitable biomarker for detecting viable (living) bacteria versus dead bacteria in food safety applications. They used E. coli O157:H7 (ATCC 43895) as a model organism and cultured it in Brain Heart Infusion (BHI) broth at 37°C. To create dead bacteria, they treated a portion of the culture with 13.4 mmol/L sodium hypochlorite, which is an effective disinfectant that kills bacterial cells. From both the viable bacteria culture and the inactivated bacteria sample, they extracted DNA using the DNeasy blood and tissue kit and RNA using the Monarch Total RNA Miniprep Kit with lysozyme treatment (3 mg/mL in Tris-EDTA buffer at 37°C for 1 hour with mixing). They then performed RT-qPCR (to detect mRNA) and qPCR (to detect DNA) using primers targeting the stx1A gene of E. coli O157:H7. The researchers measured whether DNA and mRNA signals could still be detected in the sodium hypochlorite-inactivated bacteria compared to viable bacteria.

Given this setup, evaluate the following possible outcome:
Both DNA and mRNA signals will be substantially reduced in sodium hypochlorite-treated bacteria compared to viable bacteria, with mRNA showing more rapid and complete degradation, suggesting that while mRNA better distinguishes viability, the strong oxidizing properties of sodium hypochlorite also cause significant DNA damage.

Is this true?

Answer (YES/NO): NO